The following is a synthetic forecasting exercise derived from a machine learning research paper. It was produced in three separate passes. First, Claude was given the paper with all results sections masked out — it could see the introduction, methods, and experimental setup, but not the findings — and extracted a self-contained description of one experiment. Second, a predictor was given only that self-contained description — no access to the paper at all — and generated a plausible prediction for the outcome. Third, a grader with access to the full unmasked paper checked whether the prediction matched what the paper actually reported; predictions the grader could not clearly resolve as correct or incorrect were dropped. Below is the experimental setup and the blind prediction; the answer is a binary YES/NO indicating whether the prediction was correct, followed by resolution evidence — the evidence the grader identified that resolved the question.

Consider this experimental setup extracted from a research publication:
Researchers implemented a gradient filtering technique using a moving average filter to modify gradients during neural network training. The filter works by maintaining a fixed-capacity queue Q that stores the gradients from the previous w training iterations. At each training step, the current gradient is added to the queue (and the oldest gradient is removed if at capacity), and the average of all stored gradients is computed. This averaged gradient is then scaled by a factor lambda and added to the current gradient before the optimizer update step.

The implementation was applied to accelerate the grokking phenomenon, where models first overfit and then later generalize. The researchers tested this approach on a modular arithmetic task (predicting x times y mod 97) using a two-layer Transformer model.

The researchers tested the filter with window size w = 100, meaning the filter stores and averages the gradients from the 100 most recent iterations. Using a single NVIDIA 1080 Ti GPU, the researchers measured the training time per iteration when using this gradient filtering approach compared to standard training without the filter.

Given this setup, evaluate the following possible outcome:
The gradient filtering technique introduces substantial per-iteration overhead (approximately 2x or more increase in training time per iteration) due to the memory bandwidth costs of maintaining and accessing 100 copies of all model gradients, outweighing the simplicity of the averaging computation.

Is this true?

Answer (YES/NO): YES